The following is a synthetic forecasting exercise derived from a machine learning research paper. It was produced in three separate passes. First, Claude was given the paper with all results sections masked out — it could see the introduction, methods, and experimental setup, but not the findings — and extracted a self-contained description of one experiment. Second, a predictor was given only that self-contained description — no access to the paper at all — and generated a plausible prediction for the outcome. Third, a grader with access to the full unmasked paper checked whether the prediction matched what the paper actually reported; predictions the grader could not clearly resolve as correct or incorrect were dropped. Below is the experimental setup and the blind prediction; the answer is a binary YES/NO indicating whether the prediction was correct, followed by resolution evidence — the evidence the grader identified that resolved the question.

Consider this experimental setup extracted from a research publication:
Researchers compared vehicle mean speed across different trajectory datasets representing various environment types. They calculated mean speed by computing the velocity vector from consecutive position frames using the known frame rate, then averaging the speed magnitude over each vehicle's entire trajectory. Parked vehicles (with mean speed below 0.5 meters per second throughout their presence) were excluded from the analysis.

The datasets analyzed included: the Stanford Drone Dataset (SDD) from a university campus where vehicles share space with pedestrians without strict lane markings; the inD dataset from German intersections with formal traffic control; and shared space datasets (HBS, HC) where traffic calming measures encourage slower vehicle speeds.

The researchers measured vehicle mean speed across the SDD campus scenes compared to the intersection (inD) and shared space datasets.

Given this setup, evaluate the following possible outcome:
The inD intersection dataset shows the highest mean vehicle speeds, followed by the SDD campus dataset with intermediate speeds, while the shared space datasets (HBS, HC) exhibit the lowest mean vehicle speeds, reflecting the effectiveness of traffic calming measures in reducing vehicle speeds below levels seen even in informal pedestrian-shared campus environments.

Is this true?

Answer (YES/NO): NO